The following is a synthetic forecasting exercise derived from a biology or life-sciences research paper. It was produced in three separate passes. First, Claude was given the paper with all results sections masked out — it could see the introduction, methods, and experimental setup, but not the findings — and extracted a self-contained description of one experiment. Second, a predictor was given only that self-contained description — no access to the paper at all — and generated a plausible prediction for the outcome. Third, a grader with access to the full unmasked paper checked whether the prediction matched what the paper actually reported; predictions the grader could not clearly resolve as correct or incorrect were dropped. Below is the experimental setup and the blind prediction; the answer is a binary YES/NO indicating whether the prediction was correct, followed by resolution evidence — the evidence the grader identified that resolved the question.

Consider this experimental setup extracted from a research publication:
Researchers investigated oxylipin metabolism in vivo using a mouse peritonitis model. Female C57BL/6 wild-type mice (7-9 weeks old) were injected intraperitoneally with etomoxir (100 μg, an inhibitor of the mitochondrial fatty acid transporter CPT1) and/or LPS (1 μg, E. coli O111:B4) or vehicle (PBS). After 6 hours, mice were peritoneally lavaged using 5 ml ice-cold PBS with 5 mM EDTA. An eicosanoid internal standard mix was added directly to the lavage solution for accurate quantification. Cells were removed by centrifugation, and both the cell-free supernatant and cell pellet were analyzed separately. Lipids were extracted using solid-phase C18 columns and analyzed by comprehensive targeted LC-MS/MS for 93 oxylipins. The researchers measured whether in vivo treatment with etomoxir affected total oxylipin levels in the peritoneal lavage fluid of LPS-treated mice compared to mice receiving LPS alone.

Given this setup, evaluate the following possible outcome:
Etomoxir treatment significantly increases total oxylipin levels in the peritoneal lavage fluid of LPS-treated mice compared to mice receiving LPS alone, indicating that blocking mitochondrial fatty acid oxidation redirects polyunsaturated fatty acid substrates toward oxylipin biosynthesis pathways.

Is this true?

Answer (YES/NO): NO